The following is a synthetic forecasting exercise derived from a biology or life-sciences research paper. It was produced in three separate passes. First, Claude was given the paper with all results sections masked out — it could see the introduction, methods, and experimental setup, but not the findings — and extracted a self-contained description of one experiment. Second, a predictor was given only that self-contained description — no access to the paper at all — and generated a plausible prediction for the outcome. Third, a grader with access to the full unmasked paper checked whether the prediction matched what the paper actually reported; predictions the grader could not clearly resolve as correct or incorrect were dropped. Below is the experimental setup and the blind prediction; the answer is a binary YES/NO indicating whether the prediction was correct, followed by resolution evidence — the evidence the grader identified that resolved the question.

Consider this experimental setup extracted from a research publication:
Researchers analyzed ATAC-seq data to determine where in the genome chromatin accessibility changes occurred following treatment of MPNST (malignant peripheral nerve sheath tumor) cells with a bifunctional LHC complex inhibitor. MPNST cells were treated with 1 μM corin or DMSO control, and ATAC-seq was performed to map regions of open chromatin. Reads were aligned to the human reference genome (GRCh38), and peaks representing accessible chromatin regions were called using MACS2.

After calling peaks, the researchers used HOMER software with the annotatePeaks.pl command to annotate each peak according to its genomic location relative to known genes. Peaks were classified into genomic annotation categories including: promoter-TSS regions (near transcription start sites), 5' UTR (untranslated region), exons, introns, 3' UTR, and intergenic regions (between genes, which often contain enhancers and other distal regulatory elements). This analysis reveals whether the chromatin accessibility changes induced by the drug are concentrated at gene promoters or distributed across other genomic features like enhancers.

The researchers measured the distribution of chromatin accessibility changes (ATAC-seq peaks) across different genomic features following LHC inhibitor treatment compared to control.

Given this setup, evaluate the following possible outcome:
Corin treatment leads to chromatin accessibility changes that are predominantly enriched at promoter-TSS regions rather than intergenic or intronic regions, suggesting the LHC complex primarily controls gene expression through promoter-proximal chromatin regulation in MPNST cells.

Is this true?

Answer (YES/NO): NO